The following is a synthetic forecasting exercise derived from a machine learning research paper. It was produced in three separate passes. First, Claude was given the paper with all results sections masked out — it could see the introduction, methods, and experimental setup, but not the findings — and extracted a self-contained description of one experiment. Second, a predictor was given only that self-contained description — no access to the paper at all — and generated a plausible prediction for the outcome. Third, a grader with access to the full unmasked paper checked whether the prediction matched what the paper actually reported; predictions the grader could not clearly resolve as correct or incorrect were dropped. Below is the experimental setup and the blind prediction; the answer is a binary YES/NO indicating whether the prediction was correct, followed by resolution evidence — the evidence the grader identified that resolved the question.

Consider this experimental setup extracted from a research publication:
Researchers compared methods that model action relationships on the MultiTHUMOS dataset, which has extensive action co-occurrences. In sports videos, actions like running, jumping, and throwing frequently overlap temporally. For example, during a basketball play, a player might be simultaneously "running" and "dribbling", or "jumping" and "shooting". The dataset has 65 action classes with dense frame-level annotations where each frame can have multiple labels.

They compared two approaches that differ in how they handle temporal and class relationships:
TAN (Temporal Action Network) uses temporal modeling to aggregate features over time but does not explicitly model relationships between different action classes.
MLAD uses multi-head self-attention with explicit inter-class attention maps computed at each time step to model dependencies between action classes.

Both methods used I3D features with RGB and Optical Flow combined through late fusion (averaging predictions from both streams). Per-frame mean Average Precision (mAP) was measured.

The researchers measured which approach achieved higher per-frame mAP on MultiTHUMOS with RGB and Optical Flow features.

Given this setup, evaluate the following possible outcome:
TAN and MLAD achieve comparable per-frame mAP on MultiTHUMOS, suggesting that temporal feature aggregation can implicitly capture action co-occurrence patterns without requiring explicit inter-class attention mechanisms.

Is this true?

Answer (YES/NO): NO